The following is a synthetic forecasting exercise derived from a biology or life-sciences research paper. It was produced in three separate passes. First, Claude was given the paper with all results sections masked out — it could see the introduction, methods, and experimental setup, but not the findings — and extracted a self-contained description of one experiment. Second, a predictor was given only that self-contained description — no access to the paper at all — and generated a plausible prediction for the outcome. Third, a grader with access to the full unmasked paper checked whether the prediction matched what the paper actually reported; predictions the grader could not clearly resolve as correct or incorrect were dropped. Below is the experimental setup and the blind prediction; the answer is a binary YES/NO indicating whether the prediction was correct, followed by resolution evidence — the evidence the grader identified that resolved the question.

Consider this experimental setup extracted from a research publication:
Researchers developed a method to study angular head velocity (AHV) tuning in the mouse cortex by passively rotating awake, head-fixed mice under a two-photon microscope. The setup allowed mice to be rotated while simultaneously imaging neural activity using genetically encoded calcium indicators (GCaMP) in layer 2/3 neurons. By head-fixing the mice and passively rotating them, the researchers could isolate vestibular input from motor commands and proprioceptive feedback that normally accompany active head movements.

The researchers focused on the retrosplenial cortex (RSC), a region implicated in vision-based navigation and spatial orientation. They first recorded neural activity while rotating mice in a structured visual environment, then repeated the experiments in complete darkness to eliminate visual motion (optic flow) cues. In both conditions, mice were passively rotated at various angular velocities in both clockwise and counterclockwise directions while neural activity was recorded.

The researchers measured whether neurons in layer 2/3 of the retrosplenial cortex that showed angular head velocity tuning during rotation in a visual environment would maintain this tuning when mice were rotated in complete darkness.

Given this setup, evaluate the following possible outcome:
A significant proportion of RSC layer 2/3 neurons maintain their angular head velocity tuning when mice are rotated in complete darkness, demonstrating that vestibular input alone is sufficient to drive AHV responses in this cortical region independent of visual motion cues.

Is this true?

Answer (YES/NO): YES